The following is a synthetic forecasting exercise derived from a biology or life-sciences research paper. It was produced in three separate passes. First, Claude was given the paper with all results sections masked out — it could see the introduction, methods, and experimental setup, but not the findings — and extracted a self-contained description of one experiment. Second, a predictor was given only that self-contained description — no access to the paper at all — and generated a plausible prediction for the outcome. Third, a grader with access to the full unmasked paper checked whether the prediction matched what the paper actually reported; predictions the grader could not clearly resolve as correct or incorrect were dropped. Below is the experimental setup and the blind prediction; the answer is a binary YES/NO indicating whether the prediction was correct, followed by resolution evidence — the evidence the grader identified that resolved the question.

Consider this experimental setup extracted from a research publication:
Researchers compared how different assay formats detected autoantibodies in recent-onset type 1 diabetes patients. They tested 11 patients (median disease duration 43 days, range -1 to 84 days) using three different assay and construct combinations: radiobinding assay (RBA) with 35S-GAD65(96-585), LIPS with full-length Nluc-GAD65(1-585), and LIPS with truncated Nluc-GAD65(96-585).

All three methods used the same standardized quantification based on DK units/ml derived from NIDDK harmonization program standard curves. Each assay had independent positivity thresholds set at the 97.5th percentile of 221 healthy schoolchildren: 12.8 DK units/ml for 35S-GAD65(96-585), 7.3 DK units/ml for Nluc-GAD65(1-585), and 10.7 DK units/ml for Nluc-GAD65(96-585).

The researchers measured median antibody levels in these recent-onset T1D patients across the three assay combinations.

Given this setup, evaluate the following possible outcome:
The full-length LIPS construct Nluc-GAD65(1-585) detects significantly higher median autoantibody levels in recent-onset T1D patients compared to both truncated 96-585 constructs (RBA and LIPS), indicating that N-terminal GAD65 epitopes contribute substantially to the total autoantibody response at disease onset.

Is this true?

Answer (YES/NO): NO